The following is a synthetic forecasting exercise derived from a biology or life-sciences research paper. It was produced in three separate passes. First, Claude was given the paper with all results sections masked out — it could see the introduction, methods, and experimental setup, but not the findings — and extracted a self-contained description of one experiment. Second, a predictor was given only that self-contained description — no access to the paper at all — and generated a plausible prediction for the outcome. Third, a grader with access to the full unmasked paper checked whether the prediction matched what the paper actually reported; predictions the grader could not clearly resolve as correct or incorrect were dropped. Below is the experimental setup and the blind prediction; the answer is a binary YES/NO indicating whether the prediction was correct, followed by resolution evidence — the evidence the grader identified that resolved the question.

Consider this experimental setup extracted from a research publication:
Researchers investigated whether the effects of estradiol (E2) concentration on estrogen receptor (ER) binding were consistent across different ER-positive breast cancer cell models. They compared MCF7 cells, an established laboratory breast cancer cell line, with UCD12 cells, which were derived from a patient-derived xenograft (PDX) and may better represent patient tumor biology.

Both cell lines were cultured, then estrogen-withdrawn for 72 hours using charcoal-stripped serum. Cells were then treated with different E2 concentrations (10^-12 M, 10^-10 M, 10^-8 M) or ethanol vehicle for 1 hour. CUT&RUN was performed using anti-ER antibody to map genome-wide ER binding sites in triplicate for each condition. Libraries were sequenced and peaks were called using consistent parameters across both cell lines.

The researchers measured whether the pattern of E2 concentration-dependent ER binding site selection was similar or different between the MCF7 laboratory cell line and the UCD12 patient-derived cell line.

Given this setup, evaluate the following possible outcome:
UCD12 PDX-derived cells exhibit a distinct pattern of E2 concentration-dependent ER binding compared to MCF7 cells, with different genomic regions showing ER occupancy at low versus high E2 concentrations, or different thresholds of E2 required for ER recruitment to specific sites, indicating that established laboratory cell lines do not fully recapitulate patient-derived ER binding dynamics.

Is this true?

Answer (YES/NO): NO